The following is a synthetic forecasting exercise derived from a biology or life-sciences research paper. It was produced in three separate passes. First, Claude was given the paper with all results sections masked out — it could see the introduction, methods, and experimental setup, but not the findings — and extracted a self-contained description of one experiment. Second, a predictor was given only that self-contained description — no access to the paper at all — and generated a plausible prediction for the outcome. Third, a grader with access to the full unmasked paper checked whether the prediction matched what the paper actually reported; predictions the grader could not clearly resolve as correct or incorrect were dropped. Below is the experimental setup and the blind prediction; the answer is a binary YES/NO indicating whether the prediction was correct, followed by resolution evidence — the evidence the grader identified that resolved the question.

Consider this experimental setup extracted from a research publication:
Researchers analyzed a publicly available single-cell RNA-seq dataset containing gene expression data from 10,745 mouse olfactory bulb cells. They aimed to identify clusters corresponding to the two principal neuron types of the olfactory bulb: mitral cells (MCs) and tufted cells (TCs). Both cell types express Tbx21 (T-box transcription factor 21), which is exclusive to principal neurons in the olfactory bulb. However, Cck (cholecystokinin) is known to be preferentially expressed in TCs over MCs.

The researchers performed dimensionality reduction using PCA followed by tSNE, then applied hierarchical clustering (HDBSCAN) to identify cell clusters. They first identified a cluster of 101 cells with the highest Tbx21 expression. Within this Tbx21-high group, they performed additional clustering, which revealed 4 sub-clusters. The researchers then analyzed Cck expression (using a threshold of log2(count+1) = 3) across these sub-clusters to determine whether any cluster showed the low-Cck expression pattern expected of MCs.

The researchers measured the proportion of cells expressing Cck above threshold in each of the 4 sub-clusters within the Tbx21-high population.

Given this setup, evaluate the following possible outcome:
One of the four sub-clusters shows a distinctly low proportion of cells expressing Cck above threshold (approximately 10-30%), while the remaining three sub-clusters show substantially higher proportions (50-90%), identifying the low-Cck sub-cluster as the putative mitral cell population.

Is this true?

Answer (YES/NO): YES